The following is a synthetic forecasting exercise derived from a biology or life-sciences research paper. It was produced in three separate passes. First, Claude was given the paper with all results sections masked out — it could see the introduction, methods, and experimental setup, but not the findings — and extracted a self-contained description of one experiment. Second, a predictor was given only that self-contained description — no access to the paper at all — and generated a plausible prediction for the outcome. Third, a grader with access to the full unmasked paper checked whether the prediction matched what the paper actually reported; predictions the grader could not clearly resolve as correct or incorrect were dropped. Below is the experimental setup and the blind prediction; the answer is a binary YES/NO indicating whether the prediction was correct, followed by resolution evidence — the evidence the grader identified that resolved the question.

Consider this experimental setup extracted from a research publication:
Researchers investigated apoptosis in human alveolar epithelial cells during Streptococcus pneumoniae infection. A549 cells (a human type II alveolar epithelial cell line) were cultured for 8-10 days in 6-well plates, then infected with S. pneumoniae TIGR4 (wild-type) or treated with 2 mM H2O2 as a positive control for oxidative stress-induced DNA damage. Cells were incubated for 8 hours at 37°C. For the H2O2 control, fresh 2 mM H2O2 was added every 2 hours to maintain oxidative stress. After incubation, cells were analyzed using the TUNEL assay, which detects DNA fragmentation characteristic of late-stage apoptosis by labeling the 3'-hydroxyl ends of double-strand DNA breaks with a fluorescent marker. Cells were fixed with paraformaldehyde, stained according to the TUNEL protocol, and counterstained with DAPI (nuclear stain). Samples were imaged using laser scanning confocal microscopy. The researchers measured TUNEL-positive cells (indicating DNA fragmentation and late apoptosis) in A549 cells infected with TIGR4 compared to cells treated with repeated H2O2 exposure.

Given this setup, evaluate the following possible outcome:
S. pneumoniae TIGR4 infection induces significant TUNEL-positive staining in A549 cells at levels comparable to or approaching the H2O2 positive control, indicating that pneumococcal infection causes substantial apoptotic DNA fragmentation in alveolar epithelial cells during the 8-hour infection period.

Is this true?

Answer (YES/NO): NO